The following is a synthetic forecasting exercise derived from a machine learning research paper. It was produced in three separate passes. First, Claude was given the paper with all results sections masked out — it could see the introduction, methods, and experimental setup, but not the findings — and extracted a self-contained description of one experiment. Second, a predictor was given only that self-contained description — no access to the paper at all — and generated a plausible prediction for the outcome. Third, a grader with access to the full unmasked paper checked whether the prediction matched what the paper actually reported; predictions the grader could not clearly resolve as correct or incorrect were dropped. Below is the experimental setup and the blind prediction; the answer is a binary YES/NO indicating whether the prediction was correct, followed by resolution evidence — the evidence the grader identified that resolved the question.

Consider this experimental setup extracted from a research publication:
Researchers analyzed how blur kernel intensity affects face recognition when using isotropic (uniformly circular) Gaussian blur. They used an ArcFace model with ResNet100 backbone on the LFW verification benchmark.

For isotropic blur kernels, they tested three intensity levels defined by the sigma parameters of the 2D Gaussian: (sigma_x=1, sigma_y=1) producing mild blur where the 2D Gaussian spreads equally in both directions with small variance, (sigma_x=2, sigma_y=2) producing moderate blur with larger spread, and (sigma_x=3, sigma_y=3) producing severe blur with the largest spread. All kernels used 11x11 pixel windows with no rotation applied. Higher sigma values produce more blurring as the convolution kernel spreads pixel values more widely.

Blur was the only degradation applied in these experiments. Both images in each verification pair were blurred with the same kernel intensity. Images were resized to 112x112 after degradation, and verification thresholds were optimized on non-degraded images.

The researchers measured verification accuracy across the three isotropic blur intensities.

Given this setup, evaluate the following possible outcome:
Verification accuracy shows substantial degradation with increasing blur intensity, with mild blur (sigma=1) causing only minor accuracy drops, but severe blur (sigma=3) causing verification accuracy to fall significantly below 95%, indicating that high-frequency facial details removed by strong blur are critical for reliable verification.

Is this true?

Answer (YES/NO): NO